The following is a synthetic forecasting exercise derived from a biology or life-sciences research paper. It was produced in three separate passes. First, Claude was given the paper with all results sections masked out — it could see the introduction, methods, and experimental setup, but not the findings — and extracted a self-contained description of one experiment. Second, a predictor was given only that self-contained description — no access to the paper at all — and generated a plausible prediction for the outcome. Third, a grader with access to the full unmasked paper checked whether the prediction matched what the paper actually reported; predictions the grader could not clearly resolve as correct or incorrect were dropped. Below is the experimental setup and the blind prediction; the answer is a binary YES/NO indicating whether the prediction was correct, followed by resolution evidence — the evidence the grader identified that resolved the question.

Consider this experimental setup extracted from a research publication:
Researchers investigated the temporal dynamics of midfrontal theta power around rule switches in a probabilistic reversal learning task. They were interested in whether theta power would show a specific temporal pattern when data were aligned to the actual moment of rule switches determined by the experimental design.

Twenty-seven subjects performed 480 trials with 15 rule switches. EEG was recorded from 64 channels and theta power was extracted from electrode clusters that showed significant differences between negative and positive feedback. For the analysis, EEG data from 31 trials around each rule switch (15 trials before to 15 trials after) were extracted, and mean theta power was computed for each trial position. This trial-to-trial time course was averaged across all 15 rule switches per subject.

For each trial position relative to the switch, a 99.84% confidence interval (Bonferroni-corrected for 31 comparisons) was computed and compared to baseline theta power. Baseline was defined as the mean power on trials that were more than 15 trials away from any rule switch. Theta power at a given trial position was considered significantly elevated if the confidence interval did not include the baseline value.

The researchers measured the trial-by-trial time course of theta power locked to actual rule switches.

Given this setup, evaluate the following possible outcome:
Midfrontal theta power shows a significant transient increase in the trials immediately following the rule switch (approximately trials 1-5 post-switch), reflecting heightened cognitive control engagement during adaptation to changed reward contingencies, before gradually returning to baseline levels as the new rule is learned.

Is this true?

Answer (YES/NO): NO